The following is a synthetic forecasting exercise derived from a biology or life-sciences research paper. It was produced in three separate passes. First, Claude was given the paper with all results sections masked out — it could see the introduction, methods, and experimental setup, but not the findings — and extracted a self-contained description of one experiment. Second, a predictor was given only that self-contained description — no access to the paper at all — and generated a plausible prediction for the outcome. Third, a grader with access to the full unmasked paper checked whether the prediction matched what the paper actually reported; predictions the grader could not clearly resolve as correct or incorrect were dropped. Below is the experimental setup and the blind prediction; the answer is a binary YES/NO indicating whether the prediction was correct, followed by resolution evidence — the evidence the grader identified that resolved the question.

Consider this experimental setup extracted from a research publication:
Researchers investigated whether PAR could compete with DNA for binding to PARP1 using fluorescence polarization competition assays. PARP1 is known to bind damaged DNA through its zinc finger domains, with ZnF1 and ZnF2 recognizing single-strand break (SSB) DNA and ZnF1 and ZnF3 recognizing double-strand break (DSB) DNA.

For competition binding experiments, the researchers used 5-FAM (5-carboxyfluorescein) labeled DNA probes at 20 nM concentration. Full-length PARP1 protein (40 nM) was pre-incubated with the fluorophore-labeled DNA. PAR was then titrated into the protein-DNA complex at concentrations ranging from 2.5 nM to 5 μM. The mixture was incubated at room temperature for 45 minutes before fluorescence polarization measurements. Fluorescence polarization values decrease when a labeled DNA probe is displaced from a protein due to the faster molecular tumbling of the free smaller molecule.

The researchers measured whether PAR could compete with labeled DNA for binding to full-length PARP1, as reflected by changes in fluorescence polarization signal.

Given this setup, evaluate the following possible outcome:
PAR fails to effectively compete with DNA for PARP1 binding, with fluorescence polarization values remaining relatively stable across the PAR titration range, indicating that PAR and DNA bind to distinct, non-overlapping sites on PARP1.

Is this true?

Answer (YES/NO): NO